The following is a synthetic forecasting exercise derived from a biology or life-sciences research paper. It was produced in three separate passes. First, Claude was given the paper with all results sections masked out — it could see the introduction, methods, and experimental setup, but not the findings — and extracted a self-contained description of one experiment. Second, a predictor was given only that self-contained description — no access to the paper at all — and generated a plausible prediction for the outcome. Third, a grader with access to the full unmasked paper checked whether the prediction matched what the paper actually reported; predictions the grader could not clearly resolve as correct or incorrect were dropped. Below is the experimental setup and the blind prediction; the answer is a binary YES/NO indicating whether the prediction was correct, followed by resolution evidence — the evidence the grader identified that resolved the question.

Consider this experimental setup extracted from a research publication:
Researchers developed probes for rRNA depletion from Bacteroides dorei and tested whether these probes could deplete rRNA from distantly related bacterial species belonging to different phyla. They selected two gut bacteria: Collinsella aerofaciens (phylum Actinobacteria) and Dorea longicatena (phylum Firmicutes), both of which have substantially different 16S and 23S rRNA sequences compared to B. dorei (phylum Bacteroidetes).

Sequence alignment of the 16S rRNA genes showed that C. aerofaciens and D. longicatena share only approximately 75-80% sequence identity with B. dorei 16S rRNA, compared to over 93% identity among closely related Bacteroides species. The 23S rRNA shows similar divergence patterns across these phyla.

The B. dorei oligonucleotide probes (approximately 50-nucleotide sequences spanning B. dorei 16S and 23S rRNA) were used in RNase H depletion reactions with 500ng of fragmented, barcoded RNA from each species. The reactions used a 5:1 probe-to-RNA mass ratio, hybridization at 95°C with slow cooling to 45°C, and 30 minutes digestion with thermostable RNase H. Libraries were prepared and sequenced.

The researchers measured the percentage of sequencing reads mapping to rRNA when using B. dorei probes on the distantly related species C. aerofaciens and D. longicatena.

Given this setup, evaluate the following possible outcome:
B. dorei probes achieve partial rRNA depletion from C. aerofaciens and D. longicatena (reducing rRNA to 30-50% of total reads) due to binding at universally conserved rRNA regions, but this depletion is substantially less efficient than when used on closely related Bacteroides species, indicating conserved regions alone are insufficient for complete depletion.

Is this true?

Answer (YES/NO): NO